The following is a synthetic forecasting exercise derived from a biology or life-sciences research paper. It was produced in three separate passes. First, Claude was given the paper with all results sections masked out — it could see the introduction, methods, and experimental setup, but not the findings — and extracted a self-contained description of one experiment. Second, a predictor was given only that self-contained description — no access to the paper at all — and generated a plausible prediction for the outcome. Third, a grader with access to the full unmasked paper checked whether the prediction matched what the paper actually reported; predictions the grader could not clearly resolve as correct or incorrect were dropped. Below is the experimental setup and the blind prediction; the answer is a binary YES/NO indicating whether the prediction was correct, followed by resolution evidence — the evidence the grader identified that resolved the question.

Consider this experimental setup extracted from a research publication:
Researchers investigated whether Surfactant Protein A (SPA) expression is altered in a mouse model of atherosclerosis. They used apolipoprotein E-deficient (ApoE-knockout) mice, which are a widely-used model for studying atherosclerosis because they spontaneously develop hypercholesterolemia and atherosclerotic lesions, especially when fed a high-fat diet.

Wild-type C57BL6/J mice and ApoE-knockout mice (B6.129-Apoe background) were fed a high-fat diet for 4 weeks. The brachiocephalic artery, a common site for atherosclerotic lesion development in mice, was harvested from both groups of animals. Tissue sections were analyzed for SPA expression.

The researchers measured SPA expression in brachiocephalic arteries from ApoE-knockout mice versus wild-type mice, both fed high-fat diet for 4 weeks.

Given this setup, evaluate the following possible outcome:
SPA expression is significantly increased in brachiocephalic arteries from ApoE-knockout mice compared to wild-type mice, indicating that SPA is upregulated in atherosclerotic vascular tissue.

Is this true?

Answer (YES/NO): YES